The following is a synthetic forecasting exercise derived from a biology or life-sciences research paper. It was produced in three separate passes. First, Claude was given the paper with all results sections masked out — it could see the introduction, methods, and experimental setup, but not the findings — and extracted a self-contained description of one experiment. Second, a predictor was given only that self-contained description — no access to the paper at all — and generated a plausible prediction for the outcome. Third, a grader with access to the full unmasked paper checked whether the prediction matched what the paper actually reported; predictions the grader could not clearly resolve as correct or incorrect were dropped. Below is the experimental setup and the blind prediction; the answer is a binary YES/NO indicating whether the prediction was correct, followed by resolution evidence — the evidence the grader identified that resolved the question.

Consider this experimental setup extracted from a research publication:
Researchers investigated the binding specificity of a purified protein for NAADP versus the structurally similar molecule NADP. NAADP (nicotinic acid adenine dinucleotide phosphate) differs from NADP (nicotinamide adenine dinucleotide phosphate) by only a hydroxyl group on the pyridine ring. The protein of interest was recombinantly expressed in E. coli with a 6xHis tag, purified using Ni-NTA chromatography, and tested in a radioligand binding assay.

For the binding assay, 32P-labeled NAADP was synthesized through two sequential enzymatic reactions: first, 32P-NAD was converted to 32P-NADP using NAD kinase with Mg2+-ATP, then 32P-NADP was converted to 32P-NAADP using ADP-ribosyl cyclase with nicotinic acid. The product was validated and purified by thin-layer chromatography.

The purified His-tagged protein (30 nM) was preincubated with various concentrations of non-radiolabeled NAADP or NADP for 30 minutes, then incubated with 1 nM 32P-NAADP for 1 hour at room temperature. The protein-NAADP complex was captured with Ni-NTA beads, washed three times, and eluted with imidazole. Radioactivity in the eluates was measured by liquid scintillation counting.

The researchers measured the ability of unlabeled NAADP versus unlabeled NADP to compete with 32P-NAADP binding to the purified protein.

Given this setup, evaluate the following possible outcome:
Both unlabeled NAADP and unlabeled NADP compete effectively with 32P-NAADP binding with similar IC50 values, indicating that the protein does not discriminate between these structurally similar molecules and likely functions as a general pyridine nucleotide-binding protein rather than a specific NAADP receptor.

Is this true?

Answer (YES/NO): NO